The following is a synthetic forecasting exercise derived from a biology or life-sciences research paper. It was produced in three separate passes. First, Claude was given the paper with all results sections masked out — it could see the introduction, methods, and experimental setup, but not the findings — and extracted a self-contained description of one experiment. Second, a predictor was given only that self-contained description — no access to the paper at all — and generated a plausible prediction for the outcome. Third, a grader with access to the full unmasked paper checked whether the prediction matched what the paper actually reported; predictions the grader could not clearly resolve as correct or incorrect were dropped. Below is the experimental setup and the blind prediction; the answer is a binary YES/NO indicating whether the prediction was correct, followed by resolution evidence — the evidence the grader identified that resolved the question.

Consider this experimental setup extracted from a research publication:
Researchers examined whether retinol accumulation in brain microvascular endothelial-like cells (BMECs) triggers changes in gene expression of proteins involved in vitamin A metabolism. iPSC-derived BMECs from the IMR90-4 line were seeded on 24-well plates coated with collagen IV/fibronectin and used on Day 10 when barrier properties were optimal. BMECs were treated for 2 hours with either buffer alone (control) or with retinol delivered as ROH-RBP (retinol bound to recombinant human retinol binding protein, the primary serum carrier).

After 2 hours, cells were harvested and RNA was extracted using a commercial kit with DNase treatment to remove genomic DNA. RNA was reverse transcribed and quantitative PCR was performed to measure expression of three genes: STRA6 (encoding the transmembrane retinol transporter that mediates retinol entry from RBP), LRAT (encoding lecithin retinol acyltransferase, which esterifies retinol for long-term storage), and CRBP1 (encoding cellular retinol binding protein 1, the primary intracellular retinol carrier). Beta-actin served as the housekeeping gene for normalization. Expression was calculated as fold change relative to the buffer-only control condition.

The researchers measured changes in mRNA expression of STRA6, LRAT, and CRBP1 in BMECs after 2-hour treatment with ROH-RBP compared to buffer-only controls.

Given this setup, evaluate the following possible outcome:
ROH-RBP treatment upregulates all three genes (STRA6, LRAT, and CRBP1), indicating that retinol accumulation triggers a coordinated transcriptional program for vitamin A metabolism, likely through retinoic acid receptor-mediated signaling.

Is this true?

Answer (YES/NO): NO